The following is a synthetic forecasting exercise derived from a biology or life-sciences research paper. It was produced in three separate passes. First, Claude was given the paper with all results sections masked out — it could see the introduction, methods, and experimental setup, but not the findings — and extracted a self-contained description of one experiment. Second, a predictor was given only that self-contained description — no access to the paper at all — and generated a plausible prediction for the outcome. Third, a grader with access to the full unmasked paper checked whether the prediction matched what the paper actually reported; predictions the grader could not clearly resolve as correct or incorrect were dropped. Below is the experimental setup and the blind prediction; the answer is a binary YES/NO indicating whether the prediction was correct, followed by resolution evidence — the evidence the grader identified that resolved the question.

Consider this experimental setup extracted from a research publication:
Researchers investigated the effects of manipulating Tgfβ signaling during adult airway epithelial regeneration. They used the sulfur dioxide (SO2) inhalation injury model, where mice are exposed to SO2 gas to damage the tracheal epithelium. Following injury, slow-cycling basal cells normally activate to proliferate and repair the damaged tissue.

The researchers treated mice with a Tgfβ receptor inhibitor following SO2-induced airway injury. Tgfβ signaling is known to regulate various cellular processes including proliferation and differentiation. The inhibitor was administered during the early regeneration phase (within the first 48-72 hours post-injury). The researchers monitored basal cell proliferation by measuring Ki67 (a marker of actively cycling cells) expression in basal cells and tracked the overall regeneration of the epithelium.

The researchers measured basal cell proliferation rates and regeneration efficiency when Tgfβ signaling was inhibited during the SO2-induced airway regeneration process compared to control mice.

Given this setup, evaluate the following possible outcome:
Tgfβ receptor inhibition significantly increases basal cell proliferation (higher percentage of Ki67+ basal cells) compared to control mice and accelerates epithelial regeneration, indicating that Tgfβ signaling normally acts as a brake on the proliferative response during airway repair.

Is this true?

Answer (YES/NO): NO